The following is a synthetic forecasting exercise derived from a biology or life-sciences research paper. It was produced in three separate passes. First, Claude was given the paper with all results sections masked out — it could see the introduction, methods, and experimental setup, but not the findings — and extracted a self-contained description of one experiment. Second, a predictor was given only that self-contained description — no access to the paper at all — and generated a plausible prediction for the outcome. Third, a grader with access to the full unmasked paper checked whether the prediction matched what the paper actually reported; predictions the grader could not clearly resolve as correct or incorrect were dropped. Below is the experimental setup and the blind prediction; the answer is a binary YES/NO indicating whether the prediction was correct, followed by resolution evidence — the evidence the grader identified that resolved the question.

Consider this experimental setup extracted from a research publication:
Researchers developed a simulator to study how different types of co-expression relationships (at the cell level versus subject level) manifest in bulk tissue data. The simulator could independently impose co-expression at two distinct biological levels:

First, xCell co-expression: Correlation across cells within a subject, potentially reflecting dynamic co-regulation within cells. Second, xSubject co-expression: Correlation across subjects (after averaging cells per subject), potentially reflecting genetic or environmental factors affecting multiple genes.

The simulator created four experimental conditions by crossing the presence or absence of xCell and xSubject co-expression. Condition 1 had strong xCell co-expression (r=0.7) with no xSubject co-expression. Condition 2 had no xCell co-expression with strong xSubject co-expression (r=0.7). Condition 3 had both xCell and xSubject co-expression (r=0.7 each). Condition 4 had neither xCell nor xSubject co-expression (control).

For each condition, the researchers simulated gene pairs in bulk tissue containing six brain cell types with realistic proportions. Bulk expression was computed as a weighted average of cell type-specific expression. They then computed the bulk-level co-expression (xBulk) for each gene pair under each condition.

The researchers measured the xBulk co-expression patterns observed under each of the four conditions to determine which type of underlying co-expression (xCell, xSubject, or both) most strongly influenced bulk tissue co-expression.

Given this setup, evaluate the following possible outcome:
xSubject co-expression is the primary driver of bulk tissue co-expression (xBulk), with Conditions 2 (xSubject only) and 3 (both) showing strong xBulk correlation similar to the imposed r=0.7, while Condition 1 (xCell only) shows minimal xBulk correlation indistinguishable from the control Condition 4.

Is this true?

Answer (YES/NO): NO